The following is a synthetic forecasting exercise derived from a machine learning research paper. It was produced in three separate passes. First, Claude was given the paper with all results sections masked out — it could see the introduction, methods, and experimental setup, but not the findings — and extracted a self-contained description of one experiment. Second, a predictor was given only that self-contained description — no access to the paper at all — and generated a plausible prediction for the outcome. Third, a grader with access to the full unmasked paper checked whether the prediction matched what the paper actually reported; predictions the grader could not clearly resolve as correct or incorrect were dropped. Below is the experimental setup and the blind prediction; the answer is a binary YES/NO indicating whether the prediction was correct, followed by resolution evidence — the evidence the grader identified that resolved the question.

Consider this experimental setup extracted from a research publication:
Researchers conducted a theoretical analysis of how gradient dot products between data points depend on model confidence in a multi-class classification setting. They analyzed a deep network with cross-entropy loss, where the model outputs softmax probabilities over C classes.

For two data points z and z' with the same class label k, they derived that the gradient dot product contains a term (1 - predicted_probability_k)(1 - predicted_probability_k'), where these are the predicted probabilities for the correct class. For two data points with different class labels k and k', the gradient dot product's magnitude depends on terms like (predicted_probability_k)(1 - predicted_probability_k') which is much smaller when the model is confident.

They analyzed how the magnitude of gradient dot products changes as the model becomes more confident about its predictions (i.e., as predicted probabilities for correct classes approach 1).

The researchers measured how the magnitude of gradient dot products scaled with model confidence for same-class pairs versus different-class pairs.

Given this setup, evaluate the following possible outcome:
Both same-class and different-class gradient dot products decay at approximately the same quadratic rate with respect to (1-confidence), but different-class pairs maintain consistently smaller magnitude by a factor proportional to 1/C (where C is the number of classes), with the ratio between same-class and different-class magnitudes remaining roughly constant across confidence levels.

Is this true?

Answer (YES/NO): YES